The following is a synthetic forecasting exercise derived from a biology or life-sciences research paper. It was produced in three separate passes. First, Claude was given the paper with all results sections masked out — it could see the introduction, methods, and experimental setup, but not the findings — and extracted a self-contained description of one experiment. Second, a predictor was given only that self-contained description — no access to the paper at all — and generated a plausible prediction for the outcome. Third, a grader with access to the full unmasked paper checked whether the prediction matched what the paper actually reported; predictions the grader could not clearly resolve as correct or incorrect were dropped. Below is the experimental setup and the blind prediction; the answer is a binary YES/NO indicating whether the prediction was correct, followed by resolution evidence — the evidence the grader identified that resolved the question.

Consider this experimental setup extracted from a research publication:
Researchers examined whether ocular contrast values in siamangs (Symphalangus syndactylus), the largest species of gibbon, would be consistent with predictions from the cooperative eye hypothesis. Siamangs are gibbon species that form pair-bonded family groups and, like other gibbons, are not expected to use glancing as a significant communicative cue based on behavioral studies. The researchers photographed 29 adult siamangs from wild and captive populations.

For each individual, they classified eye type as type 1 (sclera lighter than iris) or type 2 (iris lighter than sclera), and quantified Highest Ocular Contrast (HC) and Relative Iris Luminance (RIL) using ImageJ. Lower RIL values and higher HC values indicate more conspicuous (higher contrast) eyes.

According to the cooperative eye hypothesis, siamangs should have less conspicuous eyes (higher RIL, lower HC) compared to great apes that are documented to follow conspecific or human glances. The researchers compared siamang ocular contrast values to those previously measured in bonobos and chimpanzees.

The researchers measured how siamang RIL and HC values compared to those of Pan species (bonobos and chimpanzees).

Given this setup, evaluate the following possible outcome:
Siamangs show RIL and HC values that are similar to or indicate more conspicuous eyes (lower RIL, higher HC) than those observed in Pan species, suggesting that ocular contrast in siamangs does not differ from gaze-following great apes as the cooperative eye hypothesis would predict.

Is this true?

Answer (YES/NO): YES